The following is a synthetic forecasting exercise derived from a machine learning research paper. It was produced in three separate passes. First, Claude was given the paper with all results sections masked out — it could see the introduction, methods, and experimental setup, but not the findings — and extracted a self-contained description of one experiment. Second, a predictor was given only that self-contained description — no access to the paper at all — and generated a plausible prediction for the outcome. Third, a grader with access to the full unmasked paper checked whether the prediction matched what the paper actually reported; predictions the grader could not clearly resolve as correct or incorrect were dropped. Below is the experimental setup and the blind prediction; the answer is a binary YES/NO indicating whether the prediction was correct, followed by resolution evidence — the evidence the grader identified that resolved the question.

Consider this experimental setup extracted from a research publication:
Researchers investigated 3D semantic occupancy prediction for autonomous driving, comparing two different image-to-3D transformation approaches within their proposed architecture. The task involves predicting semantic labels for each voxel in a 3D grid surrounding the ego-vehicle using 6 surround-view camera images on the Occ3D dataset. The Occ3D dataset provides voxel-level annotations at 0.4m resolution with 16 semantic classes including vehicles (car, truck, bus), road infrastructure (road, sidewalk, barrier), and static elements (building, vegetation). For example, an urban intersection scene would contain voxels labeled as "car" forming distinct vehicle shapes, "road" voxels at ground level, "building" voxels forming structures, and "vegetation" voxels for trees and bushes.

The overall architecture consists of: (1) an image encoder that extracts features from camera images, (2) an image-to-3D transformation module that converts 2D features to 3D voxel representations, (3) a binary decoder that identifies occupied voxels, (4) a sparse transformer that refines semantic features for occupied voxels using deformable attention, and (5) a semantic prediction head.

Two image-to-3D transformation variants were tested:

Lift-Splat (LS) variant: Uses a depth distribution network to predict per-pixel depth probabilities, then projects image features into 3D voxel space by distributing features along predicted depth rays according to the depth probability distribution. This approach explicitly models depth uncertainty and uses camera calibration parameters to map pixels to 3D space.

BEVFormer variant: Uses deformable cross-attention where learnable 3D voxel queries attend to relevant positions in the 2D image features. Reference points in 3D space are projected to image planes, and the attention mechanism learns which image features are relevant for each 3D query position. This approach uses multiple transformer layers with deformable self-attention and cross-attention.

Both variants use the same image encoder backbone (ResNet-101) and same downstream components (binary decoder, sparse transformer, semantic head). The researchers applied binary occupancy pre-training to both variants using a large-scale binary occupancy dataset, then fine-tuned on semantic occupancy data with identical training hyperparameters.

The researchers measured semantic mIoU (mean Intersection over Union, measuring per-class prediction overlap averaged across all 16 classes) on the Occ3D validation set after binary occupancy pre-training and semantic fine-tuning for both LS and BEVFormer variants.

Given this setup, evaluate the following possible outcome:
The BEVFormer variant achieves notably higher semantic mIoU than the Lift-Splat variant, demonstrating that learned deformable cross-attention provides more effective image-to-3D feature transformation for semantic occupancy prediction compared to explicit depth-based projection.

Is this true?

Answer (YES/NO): NO